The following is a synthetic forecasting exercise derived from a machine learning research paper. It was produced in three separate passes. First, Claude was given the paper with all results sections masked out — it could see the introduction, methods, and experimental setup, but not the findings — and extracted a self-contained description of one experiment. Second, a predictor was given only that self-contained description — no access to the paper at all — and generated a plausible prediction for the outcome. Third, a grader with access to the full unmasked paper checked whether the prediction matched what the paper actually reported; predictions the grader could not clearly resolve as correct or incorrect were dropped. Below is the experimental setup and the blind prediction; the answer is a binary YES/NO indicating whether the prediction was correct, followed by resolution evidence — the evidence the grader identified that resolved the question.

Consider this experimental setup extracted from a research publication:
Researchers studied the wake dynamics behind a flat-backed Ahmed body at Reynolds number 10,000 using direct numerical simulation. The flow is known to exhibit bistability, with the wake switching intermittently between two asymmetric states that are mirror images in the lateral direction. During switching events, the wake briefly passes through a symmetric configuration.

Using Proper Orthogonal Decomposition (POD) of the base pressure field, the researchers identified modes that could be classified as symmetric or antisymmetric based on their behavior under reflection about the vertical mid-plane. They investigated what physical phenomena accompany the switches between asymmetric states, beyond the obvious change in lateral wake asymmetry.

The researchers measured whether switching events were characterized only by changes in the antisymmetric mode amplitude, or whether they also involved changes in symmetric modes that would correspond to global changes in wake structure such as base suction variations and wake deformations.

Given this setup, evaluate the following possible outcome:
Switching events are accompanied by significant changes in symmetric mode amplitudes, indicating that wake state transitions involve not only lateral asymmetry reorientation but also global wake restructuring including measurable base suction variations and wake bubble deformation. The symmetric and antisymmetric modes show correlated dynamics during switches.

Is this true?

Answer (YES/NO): YES